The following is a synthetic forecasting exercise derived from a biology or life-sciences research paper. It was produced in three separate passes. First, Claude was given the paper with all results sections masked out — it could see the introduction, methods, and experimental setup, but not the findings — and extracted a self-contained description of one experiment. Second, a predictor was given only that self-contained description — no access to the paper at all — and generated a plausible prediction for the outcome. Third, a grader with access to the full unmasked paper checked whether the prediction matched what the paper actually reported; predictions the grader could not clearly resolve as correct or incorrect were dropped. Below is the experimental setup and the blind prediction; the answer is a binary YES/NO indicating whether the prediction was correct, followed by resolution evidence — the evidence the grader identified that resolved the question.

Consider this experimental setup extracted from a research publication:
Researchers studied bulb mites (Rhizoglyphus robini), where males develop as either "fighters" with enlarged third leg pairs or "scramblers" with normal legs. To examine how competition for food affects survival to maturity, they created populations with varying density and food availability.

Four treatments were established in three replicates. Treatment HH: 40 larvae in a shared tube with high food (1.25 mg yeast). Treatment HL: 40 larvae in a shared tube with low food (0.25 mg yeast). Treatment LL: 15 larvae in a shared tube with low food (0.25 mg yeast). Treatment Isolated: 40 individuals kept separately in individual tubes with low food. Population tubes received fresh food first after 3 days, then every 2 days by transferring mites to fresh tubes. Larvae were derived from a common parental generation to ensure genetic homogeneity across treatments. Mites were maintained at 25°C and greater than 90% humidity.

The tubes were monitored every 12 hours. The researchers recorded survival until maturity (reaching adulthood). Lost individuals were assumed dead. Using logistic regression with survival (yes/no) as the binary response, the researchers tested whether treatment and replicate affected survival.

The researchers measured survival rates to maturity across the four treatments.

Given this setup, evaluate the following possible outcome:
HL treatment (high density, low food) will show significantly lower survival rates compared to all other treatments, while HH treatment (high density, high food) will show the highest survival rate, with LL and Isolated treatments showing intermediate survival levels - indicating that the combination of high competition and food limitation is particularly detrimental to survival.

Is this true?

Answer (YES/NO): NO